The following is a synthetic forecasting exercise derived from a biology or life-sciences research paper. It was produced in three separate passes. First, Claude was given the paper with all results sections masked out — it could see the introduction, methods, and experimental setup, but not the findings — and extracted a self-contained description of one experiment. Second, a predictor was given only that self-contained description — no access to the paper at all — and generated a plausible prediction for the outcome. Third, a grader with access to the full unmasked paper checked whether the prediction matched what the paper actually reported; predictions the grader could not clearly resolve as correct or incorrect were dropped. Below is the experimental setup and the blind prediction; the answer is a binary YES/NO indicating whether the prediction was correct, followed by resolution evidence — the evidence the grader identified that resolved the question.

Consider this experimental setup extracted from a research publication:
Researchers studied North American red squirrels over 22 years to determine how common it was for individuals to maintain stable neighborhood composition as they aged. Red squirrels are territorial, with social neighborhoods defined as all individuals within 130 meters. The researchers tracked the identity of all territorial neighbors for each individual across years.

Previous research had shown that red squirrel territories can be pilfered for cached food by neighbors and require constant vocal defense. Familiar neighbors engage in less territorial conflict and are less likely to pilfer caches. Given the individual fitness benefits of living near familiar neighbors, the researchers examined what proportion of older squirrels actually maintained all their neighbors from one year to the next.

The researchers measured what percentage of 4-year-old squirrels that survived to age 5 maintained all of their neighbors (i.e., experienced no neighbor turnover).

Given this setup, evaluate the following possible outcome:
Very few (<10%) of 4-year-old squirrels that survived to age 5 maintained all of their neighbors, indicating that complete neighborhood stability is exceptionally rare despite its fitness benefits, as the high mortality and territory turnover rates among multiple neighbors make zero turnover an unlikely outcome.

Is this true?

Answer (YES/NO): YES